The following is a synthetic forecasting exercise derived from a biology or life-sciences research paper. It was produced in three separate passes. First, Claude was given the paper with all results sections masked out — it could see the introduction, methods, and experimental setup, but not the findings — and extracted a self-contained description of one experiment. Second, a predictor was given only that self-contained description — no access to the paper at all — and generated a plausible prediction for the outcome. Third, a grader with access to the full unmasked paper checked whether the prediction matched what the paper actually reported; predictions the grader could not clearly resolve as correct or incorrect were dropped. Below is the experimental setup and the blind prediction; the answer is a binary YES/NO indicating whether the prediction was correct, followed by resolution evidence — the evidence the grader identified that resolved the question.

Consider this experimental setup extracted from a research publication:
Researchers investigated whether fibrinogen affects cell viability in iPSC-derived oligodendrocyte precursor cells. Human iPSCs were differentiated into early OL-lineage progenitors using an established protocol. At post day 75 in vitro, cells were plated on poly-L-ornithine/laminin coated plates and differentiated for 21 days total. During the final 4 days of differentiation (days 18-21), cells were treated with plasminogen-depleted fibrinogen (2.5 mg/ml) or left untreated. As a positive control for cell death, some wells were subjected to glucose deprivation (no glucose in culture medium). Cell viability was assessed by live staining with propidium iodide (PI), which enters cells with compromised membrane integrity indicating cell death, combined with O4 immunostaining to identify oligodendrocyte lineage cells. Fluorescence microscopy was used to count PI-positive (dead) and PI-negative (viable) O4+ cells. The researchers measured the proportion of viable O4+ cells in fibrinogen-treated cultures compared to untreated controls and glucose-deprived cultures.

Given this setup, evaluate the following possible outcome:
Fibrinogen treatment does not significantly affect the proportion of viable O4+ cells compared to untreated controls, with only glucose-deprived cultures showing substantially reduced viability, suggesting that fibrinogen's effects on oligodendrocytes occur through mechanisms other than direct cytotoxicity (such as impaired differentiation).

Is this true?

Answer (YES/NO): YES